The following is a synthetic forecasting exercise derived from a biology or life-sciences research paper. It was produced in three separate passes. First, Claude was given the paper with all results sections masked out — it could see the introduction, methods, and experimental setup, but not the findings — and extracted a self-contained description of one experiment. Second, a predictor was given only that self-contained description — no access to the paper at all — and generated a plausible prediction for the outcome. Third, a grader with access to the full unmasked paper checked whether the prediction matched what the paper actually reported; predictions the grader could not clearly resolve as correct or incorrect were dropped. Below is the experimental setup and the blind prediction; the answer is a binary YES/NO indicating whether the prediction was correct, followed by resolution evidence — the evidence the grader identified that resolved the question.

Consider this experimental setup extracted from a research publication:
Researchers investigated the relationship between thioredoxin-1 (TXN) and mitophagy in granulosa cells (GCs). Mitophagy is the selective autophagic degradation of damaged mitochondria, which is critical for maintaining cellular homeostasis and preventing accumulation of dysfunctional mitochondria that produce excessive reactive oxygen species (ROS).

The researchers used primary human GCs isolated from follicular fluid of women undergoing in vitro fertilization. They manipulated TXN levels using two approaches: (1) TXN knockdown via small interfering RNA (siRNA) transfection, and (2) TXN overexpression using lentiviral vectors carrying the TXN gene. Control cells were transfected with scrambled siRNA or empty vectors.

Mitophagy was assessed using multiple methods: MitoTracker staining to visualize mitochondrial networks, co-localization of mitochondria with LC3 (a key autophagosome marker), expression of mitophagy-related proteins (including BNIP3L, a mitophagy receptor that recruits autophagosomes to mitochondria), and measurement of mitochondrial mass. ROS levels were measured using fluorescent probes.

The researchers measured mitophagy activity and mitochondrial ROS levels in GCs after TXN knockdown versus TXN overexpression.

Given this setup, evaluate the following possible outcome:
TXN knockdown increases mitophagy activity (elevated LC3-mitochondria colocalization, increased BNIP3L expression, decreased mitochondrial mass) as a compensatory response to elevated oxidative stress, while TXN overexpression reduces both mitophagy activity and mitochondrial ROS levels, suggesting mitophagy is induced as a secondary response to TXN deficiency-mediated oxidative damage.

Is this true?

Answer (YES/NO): NO